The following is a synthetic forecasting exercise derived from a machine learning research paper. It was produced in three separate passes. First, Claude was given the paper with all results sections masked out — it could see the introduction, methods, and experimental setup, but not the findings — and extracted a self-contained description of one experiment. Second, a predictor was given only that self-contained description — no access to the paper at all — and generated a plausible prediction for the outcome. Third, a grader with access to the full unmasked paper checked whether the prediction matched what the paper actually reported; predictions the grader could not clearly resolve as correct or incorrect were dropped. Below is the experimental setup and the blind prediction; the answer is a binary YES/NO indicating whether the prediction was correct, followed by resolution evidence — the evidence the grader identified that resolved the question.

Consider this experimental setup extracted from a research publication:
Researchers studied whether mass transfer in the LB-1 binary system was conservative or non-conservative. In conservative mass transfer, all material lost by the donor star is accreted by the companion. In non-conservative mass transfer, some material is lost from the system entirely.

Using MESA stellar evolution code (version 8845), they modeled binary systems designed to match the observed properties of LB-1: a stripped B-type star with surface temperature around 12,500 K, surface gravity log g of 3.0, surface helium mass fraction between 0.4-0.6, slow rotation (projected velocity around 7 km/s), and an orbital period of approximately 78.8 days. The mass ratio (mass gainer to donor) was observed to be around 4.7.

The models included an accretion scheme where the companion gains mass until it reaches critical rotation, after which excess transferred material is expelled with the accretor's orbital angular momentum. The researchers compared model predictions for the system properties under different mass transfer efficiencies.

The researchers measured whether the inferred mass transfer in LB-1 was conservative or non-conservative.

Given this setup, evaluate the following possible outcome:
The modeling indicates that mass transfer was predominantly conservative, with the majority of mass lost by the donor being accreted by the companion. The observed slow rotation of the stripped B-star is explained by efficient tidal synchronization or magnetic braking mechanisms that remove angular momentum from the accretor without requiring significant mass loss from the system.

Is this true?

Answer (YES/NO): NO